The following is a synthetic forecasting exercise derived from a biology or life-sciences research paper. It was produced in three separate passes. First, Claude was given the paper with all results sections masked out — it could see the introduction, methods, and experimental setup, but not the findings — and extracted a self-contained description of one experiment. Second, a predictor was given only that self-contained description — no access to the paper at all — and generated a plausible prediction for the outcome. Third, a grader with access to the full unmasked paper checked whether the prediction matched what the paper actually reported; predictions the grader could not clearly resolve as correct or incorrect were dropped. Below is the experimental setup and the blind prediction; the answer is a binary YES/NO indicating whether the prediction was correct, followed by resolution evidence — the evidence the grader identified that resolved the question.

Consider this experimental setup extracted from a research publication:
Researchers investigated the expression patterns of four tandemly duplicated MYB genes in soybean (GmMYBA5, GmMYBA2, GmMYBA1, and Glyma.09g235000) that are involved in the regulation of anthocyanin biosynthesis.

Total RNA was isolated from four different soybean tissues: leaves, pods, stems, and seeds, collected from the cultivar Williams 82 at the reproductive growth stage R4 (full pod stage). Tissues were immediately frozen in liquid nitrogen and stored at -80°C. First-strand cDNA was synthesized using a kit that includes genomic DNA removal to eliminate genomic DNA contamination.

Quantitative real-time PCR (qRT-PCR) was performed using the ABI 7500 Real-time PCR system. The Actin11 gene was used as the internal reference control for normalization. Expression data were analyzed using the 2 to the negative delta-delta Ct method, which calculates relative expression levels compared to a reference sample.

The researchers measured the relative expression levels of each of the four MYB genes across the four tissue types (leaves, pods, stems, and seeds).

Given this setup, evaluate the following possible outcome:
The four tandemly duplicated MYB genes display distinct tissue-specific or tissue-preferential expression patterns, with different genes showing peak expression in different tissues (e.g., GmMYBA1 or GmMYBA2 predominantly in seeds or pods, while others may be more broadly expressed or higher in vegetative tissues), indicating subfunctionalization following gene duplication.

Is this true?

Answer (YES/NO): YES